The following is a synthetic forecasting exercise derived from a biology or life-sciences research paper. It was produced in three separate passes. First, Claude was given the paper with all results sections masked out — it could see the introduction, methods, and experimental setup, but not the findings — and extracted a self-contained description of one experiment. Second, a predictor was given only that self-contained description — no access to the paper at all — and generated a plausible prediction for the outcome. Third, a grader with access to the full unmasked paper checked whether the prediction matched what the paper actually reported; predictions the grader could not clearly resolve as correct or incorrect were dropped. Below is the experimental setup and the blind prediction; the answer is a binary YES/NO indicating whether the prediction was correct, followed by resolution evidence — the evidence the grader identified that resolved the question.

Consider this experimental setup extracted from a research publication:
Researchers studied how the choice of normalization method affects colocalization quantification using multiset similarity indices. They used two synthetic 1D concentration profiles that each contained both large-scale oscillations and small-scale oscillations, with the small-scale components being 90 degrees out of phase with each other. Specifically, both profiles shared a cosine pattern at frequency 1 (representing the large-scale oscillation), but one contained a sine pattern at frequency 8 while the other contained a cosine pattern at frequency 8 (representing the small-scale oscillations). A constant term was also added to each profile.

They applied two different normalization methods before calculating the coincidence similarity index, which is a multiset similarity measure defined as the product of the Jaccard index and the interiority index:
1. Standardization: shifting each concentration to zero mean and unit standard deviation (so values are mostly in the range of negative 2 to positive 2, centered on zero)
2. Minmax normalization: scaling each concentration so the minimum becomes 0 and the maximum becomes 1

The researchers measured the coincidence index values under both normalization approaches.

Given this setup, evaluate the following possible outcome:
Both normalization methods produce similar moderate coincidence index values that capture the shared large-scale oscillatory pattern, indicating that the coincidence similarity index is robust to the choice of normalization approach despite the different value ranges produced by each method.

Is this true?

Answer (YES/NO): NO